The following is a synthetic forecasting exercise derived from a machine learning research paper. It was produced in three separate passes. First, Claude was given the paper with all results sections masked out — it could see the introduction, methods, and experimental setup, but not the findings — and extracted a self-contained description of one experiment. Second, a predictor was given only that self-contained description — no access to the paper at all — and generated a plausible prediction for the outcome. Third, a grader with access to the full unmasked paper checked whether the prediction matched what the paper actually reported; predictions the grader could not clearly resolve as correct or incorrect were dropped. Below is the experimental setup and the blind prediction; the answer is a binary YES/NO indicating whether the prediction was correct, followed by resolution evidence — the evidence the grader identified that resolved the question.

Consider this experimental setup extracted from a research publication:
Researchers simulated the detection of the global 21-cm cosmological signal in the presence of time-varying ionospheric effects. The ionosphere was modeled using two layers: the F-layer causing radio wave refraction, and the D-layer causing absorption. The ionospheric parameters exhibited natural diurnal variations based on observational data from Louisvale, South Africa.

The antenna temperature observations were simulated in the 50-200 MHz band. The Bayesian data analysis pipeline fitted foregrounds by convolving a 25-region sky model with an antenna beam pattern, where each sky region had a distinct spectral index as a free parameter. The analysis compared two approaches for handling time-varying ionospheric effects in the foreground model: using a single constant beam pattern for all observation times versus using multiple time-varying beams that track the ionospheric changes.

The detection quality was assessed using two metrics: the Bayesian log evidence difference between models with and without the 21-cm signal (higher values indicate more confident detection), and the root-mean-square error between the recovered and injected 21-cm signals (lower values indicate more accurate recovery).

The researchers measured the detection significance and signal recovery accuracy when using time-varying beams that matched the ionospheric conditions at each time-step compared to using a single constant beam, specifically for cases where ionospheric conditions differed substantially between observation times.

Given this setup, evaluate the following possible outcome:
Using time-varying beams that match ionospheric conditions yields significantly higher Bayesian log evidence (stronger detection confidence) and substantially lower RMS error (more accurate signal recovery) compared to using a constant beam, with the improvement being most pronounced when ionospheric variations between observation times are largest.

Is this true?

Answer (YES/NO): NO